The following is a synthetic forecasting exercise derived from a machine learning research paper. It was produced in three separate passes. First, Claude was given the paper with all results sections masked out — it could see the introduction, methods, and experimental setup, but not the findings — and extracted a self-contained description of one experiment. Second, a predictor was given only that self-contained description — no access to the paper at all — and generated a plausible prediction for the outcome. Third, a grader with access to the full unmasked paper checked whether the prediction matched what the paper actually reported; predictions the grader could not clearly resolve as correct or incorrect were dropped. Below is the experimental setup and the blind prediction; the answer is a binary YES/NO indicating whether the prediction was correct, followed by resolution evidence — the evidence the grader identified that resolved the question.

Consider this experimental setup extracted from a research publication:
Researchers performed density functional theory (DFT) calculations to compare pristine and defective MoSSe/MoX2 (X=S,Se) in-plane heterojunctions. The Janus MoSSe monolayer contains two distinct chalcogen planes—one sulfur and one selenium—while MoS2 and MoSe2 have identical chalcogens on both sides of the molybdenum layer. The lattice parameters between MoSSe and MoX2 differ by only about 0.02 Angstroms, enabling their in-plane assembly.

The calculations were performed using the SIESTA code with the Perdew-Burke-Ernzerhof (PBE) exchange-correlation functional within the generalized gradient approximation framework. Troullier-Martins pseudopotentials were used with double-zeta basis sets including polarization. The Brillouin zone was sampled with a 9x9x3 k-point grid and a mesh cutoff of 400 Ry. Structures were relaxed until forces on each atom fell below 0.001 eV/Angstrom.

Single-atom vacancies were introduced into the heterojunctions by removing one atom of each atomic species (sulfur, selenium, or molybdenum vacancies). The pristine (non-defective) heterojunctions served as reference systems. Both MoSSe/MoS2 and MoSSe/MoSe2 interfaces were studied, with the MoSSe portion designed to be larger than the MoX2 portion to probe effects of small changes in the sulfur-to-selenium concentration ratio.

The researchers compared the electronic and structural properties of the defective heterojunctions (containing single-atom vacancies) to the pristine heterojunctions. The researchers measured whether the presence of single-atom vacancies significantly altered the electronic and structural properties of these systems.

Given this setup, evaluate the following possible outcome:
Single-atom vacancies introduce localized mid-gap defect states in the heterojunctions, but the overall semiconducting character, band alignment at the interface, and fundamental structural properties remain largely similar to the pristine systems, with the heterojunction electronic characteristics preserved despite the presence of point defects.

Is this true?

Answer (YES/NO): YES